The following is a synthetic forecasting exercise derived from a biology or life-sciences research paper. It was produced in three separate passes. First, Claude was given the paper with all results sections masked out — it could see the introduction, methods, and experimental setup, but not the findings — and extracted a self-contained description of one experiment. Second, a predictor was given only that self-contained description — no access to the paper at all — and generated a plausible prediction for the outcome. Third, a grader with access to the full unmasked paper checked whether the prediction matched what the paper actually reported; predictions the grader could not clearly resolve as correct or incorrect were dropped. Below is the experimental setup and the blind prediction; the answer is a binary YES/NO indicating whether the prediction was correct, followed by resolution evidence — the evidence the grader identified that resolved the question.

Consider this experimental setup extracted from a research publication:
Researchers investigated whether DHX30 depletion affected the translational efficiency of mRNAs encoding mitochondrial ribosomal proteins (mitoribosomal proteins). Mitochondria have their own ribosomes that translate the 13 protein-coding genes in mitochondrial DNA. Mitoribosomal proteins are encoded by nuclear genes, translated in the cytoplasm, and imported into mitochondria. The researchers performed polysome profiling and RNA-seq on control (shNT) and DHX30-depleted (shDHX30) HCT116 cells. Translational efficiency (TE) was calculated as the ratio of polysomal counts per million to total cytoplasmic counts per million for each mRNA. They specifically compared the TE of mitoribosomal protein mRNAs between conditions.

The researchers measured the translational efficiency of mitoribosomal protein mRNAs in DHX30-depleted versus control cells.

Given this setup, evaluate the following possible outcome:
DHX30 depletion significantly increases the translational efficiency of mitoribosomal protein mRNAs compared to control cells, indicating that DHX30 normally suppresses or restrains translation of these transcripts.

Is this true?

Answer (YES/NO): NO